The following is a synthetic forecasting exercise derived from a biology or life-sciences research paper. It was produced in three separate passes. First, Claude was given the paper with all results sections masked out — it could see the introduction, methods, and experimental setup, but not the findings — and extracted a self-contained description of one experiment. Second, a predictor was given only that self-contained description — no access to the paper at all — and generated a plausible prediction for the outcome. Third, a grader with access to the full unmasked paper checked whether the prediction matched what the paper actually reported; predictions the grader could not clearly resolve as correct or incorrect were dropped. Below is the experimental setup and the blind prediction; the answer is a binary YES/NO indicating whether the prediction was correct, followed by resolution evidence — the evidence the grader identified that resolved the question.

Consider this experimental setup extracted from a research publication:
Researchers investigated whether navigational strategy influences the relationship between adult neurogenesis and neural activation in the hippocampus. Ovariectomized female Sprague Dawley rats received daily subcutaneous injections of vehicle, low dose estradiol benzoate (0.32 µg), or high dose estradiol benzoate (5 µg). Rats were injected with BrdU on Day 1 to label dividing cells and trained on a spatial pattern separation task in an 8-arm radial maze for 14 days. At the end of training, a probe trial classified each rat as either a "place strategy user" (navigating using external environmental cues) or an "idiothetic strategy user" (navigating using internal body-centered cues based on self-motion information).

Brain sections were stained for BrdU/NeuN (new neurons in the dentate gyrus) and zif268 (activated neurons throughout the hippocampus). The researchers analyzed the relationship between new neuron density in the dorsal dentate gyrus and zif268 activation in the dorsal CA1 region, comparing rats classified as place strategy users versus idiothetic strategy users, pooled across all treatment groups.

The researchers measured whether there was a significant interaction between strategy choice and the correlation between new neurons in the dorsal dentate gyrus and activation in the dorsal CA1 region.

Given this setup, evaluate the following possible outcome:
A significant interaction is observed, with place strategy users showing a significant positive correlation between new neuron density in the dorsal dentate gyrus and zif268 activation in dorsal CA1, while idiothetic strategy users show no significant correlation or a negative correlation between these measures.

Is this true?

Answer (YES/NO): NO